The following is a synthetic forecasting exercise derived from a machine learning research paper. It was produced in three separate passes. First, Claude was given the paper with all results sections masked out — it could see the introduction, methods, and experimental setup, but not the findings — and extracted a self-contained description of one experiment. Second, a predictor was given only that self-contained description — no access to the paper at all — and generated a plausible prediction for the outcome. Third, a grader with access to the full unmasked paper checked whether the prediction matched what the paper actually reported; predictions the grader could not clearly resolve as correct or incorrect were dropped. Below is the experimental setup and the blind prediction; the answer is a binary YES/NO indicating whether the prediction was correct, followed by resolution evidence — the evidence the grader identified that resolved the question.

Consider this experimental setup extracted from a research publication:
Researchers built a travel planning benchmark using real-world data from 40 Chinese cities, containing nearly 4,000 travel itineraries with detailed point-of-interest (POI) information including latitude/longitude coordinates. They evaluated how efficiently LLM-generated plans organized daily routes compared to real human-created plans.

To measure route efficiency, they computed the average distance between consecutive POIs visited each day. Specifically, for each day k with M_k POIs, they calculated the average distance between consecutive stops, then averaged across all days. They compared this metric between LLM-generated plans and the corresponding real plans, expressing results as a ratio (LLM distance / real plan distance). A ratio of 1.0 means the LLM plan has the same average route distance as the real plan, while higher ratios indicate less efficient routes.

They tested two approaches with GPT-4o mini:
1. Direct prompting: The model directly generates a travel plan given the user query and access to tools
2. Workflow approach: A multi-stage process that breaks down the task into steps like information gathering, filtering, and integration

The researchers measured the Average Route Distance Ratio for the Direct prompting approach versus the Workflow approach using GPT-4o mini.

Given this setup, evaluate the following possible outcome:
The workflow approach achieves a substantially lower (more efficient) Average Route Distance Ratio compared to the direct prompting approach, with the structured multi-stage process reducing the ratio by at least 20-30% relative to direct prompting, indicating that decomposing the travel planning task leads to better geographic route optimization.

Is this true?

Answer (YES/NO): YES